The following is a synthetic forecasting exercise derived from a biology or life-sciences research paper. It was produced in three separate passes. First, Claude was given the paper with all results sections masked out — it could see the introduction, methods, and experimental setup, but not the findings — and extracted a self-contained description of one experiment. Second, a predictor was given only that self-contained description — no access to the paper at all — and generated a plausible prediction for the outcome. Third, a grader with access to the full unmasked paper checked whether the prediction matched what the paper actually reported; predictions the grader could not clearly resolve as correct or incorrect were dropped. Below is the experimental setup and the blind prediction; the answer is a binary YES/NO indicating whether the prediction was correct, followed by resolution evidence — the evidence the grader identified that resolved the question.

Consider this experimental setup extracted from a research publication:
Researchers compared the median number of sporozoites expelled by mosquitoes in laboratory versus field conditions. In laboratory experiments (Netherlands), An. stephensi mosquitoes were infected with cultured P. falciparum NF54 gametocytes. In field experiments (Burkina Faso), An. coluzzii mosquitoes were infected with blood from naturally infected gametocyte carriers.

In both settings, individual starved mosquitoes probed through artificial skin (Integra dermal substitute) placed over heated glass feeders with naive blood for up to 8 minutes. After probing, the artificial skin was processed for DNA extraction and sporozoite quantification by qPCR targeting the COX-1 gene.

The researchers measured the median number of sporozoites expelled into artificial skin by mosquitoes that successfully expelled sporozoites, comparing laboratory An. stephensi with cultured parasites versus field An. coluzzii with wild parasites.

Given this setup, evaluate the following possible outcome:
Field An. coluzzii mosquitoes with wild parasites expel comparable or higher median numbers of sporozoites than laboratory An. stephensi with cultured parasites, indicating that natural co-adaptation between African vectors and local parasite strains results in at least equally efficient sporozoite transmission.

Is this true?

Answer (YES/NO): YES